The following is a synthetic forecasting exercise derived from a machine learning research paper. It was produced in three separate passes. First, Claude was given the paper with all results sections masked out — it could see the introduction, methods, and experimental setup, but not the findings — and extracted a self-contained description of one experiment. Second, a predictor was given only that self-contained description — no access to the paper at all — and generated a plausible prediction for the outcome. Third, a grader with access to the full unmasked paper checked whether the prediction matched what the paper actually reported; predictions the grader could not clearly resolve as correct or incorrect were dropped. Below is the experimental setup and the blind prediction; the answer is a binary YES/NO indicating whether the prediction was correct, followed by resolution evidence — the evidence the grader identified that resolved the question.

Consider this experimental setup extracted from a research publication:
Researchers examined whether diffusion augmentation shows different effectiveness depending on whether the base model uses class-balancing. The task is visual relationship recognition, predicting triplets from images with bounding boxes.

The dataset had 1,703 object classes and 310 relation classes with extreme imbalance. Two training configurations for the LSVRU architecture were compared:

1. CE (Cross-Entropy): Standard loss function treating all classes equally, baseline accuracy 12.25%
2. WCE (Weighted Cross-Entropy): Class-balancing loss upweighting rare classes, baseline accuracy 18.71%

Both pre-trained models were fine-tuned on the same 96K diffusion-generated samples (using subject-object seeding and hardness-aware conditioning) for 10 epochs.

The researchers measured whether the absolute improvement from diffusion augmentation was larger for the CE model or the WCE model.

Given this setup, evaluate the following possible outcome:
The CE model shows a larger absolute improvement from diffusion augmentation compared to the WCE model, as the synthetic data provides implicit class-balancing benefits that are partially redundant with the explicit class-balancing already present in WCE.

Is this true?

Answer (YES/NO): NO